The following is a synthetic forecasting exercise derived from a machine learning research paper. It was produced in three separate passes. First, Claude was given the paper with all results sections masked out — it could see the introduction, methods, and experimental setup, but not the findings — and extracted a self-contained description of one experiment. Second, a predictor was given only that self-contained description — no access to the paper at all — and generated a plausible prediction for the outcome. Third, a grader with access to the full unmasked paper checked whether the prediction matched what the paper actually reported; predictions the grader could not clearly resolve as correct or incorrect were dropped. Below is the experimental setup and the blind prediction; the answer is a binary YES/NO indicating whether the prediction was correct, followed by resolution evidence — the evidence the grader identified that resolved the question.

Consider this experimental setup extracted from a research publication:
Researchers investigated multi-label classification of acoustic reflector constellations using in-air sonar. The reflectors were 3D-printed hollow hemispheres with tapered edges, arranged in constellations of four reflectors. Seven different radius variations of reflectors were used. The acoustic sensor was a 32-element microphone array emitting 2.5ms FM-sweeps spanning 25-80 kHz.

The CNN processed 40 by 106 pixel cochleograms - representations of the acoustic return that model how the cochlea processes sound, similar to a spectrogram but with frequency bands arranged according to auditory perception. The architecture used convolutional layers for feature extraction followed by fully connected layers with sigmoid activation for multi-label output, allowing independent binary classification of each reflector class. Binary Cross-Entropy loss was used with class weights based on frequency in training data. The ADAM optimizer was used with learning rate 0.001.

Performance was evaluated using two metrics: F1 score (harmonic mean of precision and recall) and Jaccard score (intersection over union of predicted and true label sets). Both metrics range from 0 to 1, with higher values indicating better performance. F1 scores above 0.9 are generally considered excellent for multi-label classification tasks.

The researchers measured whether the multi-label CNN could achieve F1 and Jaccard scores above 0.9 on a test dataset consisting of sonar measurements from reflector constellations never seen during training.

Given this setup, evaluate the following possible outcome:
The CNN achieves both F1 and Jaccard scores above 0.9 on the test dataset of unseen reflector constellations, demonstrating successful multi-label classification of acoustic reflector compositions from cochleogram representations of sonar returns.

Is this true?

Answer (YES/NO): YES